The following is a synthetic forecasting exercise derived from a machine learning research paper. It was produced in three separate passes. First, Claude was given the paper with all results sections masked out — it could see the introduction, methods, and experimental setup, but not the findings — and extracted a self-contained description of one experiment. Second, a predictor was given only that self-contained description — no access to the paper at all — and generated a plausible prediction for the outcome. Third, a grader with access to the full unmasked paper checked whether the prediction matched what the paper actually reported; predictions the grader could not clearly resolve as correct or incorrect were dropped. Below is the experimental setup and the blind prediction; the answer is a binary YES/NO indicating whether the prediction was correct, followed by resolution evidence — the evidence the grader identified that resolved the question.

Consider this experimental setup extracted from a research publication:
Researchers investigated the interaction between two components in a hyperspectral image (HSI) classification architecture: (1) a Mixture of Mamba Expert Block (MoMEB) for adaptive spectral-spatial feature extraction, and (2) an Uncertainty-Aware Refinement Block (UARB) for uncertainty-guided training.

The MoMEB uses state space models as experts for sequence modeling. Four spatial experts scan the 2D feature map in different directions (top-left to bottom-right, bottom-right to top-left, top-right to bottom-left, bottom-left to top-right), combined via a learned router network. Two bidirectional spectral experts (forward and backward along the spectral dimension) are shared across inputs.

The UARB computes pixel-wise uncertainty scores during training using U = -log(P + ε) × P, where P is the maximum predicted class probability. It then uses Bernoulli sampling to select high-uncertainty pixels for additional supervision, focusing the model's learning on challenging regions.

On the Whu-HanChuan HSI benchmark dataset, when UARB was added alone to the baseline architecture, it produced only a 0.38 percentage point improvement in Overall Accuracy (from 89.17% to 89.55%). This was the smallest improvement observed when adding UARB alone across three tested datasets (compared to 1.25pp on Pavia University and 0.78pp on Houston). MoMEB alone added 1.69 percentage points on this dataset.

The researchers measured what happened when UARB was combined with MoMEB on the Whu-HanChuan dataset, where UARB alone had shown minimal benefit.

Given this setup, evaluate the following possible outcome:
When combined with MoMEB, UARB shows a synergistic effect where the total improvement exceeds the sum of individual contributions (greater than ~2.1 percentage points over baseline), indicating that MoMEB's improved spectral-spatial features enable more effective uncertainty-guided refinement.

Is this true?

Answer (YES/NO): YES